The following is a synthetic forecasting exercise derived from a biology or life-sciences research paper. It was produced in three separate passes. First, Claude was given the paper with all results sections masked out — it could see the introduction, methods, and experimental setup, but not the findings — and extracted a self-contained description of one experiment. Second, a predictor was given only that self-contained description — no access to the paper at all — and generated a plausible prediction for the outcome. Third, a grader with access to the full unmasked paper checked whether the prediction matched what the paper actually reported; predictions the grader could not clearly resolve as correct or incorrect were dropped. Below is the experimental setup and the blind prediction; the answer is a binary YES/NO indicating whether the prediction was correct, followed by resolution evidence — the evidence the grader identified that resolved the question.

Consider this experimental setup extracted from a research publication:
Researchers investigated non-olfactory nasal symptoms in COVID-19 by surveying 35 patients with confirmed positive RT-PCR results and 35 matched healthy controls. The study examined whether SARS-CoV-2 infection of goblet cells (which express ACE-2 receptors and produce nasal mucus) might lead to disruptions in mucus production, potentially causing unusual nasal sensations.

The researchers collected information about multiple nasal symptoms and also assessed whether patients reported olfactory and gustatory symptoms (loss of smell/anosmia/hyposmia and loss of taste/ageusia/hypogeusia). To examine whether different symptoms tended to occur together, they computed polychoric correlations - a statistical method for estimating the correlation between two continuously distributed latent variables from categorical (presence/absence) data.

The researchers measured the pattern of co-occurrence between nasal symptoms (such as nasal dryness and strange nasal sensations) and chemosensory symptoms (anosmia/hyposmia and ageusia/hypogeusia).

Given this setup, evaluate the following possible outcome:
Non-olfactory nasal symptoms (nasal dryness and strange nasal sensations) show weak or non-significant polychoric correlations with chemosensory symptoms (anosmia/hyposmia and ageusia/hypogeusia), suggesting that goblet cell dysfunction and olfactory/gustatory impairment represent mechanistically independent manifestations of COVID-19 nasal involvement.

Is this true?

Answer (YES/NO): NO